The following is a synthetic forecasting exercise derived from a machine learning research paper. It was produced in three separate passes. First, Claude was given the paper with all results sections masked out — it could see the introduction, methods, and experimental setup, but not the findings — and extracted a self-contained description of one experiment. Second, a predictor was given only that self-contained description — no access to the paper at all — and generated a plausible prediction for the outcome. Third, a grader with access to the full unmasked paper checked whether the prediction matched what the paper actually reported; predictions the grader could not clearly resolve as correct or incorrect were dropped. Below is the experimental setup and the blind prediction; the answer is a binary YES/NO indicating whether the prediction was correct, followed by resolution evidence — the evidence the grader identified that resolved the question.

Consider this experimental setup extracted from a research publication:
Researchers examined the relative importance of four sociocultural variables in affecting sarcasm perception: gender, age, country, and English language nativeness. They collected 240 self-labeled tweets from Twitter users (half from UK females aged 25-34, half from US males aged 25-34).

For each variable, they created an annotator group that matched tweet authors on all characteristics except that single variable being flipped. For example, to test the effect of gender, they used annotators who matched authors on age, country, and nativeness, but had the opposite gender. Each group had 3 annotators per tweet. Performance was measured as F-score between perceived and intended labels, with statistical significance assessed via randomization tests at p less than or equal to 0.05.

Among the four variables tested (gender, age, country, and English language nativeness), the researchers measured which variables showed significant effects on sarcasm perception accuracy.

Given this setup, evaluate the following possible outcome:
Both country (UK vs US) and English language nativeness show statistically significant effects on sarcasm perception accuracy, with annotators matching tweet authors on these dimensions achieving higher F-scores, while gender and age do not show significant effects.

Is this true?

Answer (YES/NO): NO